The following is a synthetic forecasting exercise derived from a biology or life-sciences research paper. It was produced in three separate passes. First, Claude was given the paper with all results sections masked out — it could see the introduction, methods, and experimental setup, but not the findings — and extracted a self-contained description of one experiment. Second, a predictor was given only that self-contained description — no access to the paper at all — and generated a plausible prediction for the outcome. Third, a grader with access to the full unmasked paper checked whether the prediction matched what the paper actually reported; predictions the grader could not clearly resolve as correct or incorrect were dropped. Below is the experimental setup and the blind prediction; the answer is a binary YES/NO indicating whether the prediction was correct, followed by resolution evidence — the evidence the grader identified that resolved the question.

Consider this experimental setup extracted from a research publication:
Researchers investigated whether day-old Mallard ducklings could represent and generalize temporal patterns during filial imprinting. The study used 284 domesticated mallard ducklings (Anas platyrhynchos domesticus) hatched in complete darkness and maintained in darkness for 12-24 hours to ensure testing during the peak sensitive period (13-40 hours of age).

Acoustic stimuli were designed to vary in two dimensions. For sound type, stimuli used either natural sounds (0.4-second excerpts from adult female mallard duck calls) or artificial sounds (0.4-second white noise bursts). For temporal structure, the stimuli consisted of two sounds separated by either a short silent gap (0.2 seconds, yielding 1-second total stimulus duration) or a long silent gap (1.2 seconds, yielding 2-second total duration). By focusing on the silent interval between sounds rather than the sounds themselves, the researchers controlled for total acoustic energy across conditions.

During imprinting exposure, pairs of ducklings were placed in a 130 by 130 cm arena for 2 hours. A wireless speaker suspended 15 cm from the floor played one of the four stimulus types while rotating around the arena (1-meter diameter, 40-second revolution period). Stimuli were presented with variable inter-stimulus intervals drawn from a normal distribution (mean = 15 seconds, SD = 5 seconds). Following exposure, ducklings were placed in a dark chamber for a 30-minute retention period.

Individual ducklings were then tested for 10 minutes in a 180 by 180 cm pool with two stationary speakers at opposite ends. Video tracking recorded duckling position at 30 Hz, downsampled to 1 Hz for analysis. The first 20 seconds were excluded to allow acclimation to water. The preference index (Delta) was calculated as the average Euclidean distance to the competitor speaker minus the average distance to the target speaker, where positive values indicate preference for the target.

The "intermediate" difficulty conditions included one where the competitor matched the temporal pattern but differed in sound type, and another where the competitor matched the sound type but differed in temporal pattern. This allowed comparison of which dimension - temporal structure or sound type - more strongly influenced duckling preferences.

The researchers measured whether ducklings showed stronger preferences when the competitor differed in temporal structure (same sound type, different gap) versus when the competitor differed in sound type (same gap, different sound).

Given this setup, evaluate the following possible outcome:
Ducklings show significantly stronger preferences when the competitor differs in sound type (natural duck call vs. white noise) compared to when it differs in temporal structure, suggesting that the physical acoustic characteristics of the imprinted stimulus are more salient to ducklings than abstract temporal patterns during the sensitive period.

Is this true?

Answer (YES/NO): YES